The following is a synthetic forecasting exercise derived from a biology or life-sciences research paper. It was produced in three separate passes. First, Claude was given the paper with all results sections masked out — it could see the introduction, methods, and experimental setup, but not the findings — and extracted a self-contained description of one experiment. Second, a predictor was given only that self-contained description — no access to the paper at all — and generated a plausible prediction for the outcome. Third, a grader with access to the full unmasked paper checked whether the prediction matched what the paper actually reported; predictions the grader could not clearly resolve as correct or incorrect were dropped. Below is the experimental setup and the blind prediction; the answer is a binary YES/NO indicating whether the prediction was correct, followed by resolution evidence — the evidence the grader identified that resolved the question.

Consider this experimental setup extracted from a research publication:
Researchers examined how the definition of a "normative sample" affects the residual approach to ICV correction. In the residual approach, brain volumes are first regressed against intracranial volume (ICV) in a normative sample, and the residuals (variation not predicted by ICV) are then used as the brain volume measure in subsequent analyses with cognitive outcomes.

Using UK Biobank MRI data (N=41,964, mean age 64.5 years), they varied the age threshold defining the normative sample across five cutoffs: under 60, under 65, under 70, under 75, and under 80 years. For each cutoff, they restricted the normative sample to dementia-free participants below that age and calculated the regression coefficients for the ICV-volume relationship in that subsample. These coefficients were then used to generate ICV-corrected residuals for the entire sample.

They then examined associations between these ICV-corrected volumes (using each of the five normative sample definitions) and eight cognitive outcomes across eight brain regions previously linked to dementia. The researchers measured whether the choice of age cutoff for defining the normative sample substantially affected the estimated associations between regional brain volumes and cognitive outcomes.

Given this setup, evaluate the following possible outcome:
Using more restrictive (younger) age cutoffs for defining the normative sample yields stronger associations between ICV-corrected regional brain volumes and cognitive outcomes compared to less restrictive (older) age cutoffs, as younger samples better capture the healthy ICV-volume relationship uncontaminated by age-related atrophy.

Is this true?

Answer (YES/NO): NO